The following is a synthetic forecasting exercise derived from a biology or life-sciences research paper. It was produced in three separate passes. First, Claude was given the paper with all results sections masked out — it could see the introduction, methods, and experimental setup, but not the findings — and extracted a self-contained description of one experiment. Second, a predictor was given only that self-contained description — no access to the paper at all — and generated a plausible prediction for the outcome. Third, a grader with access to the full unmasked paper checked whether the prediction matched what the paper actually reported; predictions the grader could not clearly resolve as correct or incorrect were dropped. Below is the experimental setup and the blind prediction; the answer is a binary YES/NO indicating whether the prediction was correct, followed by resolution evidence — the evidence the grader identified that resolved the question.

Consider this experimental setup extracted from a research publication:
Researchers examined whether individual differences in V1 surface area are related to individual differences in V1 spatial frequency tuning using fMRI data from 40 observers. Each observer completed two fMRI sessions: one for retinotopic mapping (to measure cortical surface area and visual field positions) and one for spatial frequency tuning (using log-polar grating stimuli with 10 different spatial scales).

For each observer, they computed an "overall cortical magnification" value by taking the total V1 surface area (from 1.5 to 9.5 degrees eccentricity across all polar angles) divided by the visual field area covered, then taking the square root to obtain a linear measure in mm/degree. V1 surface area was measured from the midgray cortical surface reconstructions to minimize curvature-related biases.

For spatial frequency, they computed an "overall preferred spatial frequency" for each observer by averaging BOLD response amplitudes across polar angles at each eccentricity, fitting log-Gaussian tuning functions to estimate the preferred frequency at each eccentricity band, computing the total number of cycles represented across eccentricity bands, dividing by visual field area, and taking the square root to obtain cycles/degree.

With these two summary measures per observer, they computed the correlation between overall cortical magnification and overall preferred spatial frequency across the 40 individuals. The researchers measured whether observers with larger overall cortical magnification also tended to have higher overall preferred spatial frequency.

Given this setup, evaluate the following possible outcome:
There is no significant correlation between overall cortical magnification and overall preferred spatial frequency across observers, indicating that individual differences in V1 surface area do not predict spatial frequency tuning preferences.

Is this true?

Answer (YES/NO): NO